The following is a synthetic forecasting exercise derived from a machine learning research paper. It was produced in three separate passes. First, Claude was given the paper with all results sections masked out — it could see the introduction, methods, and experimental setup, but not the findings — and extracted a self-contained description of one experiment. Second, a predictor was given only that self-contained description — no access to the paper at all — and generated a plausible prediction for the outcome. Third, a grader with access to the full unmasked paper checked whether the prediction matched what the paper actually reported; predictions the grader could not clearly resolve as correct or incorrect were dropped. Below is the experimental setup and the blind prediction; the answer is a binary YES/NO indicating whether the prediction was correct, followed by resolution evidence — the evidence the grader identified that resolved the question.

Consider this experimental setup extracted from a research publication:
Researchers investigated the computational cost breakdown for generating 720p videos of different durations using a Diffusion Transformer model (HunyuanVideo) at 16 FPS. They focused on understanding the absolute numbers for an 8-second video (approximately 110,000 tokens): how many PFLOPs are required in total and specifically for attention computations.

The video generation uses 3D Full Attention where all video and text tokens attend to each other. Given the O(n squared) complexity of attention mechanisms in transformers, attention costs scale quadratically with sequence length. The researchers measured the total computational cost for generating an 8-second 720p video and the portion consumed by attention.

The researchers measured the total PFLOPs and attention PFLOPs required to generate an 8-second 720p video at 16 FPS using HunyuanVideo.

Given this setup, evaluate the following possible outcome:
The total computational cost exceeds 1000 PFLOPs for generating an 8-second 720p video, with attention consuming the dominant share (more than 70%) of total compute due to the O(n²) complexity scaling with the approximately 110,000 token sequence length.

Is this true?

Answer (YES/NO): NO